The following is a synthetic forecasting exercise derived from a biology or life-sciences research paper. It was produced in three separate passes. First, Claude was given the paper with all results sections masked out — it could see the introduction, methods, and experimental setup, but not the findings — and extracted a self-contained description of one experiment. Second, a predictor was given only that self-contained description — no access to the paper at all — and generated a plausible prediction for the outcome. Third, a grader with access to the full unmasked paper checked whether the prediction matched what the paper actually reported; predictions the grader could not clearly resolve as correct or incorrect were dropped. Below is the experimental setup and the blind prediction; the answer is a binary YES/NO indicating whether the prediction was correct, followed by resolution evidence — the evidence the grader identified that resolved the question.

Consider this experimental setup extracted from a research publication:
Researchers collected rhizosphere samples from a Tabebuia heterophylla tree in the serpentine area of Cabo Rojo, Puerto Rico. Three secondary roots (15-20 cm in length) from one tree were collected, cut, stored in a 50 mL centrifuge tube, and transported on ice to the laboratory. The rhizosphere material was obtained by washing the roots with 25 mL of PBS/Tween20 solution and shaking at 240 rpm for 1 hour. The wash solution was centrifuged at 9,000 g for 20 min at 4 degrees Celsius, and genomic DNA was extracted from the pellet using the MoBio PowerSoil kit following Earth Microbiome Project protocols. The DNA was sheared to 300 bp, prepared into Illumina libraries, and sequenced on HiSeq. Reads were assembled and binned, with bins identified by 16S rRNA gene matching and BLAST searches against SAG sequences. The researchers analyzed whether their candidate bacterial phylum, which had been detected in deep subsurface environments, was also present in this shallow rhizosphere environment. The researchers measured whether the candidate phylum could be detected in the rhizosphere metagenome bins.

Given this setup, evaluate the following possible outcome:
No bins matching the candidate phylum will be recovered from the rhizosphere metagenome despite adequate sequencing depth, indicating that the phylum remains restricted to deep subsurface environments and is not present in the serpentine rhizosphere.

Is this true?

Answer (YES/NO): NO